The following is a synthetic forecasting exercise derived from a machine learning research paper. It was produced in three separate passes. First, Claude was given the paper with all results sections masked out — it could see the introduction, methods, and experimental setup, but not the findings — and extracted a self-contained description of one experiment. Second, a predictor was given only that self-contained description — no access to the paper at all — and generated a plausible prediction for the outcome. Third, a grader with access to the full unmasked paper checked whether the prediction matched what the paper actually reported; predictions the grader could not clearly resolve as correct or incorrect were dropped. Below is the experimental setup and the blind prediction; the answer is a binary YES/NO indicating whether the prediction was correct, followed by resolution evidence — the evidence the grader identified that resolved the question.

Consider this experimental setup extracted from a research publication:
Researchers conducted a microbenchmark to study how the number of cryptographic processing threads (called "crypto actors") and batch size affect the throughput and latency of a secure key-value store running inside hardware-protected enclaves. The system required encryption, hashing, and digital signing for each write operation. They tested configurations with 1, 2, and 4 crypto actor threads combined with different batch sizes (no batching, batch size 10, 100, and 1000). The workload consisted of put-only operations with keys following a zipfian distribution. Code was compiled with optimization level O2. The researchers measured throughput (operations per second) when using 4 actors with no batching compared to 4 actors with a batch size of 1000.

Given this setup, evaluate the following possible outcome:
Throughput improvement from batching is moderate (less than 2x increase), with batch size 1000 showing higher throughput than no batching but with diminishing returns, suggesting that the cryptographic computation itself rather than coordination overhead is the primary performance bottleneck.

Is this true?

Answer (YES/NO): NO